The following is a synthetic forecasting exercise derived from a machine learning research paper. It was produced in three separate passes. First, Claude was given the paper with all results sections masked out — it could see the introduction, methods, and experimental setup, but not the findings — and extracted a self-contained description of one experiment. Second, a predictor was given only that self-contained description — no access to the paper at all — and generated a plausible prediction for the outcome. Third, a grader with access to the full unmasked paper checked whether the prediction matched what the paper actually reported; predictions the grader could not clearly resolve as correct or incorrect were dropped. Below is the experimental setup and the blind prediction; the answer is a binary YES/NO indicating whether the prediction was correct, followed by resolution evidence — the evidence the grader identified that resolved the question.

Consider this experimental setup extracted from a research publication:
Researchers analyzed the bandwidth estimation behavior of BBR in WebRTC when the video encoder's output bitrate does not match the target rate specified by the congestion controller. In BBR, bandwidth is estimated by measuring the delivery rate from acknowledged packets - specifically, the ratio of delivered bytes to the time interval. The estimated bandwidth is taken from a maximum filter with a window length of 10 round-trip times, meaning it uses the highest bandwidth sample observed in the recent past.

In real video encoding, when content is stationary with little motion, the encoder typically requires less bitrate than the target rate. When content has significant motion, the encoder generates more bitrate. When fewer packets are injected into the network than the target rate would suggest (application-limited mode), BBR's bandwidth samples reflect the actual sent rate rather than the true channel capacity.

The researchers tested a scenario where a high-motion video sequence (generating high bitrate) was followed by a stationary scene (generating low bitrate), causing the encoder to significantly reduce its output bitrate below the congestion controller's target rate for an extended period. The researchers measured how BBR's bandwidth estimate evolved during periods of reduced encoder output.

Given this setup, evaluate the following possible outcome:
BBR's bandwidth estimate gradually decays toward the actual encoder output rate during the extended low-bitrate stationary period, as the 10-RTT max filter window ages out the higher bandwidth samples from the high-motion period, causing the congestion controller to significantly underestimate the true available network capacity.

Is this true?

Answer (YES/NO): YES